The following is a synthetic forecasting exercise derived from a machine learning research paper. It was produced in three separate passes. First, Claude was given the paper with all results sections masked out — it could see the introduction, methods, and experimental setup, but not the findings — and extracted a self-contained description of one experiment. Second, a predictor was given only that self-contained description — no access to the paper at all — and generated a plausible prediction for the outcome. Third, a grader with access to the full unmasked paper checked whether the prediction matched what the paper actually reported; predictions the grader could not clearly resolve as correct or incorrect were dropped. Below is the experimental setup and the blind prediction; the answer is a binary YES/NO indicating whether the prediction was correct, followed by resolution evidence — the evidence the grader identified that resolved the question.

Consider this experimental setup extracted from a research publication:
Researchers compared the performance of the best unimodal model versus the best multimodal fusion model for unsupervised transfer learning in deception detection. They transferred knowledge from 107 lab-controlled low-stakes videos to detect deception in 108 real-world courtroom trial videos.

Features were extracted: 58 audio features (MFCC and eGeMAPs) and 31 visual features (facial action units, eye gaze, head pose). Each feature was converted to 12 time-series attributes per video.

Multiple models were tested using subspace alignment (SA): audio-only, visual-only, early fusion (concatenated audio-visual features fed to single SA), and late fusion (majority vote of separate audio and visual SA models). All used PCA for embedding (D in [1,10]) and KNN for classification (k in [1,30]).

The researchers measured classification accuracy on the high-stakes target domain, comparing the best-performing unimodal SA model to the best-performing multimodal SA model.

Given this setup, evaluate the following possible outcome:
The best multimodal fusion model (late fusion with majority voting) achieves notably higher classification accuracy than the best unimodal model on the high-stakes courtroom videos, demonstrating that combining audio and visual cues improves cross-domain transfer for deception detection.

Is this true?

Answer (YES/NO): NO